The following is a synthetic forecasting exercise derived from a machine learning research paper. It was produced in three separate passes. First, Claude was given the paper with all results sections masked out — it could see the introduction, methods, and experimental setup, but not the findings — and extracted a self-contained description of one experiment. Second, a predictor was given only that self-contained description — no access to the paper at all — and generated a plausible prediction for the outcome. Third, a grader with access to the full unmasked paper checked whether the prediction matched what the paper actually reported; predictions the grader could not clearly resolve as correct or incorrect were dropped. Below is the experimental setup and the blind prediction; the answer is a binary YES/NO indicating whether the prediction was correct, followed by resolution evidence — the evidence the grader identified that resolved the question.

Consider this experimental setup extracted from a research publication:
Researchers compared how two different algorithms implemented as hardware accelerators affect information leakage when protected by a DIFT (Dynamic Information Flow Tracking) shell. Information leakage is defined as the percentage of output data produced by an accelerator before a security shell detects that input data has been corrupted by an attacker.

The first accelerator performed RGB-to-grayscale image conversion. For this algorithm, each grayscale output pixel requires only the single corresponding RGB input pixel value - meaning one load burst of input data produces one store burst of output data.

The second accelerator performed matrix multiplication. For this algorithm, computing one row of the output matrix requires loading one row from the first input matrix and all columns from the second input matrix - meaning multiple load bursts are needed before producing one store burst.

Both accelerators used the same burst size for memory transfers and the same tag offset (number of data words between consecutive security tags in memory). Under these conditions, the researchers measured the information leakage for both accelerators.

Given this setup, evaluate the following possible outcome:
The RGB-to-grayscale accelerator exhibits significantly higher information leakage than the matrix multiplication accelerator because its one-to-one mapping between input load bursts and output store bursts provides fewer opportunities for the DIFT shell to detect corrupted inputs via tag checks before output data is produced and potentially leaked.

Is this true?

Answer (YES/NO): YES